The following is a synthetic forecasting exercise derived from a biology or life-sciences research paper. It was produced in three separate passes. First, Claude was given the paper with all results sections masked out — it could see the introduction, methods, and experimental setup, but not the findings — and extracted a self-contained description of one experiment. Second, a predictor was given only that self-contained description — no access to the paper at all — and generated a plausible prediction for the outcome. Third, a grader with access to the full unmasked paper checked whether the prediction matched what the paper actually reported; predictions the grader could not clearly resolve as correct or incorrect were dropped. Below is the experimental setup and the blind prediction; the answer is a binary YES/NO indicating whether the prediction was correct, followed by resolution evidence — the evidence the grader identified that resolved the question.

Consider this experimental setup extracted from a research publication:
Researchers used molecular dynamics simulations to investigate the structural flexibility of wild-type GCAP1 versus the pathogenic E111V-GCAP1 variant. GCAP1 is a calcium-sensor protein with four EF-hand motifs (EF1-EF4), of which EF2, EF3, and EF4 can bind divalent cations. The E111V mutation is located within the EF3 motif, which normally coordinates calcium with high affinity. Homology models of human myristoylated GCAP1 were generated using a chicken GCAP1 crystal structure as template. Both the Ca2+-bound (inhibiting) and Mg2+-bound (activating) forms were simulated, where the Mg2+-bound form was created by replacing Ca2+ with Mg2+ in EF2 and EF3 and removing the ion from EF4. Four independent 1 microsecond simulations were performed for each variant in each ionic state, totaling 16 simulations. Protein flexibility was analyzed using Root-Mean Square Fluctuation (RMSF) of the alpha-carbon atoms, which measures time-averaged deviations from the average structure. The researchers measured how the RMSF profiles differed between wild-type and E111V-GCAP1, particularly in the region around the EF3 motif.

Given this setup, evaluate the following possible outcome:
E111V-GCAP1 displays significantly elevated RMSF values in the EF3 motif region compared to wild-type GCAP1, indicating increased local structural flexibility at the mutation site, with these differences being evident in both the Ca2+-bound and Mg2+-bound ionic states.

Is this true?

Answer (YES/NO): NO